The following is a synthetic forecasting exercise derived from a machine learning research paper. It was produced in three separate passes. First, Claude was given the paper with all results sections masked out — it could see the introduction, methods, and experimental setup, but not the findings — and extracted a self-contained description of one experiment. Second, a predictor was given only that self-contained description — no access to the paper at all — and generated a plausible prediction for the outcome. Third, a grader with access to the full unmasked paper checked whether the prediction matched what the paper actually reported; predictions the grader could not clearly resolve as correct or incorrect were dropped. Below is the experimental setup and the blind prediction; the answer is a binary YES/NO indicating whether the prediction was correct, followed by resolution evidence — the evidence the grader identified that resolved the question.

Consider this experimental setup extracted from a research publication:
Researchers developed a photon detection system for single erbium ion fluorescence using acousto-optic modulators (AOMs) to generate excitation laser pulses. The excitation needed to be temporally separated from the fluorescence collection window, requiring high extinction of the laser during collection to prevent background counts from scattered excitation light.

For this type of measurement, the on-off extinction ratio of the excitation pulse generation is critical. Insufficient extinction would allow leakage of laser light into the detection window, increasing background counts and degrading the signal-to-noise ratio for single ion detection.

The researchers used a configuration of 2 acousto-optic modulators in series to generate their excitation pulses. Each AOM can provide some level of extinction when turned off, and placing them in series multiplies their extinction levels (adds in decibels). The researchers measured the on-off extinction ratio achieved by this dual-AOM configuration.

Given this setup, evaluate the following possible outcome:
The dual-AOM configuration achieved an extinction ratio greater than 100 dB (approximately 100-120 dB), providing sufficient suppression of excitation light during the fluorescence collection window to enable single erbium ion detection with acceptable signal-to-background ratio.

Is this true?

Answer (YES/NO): YES